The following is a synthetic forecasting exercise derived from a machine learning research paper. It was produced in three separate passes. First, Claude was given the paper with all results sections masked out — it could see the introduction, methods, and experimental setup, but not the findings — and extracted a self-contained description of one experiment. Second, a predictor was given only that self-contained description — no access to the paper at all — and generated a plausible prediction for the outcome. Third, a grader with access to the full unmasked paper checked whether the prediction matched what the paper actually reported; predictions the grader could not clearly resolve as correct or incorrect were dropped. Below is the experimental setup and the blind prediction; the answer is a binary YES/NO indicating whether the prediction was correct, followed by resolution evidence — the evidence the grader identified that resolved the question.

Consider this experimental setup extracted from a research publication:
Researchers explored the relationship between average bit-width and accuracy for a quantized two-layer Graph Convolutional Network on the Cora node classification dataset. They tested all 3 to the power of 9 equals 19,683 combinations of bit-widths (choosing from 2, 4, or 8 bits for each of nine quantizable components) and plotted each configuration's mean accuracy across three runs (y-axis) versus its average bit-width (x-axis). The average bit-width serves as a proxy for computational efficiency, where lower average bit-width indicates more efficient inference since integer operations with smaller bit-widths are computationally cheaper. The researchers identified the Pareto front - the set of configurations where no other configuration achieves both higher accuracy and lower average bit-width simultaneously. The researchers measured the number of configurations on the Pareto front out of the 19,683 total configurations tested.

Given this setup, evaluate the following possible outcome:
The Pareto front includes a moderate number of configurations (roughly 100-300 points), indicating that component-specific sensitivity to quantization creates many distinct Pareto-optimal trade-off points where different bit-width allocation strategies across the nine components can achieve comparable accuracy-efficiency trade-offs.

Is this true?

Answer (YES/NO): NO